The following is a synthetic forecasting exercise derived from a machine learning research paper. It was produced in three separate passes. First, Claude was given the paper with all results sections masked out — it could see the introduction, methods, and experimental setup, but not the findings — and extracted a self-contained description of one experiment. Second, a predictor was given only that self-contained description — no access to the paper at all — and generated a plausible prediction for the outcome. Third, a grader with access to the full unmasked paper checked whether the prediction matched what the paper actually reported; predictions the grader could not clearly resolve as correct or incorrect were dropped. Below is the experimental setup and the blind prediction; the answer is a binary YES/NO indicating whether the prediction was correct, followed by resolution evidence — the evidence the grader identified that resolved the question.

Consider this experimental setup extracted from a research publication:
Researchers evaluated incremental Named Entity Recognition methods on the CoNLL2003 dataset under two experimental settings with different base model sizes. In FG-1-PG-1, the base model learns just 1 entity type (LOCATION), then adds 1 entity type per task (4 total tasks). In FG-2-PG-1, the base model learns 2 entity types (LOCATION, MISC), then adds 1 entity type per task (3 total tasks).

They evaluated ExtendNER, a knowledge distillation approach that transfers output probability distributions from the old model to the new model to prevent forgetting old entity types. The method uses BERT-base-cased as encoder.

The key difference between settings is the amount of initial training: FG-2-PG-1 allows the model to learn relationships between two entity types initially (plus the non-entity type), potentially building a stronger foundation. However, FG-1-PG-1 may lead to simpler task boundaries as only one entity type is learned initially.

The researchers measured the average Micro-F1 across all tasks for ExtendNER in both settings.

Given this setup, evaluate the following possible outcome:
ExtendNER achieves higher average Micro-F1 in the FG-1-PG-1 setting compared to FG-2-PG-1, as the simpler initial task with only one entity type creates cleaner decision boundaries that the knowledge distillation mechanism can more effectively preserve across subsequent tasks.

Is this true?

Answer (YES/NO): NO